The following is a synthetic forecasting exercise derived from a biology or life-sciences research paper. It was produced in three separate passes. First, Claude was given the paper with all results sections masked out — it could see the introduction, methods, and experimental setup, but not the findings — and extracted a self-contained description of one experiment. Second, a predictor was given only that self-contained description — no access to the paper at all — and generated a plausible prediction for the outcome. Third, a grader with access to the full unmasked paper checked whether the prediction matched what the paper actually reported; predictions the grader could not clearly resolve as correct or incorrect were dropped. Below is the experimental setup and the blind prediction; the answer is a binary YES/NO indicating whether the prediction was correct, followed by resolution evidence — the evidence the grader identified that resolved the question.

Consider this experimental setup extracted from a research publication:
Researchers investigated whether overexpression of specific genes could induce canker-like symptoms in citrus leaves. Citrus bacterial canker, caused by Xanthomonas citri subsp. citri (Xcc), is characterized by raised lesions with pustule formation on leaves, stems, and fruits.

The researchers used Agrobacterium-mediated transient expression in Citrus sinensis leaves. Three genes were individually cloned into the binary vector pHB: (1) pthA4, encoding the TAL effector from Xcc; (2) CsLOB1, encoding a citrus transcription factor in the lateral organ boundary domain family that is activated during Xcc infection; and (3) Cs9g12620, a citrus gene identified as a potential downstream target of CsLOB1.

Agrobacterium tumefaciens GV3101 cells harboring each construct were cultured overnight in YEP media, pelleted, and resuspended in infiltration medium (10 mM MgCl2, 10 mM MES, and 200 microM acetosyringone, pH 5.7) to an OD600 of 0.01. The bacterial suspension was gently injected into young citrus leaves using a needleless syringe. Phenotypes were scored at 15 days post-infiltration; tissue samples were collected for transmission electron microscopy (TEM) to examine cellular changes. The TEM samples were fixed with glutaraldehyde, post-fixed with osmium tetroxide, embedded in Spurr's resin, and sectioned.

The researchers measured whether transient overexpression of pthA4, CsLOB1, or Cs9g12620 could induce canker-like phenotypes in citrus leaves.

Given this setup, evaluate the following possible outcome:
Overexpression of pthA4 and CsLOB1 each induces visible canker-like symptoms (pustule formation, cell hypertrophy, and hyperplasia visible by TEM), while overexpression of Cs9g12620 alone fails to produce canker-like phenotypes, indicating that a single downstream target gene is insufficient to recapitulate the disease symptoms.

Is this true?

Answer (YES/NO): NO